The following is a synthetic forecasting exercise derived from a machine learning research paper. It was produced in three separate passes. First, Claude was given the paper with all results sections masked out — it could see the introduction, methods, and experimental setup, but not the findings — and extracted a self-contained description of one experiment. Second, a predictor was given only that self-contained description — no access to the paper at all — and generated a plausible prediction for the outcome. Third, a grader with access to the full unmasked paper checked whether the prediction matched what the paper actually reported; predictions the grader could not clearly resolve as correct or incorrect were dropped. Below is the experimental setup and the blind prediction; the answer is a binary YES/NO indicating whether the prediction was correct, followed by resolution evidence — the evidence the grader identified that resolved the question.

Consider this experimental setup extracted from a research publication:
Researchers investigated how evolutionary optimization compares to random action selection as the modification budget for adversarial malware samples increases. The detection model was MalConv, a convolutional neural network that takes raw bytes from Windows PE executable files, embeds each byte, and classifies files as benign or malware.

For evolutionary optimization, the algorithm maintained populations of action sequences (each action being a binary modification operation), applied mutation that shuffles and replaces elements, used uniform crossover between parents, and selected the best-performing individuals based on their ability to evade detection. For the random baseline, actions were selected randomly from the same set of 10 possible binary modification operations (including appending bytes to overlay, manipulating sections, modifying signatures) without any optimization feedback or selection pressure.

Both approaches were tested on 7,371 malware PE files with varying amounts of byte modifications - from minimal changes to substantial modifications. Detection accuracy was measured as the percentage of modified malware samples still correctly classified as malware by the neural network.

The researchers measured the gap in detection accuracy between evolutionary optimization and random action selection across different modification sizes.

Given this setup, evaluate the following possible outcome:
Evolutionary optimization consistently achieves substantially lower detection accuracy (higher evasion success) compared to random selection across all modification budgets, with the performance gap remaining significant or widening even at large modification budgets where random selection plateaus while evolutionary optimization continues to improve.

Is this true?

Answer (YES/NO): NO